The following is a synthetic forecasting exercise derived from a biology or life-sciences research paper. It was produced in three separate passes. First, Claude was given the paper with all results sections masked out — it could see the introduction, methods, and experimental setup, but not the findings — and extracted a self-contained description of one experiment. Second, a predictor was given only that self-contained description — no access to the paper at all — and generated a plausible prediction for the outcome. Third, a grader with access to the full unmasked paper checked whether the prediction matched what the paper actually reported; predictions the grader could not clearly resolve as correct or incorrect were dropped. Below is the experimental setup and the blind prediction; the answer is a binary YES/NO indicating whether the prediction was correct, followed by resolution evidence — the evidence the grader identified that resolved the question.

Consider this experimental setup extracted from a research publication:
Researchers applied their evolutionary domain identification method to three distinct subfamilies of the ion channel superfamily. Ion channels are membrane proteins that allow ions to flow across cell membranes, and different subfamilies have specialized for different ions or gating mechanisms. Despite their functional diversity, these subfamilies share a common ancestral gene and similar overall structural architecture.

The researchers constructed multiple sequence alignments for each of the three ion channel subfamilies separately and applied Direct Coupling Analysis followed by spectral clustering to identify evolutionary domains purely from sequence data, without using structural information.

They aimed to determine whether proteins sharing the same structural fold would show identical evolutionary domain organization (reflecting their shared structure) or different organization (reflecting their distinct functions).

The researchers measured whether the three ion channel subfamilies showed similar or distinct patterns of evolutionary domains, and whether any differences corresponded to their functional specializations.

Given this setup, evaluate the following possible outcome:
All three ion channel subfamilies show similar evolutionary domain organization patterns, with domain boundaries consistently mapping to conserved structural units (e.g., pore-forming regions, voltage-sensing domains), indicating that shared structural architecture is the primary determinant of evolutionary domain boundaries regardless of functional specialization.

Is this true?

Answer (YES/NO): NO